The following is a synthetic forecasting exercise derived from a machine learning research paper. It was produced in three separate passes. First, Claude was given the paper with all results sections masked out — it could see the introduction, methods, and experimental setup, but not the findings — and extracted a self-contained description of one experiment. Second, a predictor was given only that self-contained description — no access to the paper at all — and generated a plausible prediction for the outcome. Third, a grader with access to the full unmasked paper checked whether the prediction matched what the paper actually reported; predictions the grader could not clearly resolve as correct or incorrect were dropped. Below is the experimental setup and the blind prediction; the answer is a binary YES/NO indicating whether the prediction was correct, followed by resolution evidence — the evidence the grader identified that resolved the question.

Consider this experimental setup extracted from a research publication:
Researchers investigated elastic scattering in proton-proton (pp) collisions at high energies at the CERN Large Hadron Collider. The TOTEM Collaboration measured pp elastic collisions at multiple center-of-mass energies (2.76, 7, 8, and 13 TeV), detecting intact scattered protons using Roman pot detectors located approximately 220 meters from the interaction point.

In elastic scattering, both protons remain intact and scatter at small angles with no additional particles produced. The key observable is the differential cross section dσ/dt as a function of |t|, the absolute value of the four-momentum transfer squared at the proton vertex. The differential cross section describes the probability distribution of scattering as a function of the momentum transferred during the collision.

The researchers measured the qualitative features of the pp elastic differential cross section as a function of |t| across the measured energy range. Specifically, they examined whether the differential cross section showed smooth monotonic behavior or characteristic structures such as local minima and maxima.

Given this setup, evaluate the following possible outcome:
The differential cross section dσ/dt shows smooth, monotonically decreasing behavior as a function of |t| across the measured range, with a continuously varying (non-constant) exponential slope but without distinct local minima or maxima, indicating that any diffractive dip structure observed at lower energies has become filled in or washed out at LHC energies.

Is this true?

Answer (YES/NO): NO